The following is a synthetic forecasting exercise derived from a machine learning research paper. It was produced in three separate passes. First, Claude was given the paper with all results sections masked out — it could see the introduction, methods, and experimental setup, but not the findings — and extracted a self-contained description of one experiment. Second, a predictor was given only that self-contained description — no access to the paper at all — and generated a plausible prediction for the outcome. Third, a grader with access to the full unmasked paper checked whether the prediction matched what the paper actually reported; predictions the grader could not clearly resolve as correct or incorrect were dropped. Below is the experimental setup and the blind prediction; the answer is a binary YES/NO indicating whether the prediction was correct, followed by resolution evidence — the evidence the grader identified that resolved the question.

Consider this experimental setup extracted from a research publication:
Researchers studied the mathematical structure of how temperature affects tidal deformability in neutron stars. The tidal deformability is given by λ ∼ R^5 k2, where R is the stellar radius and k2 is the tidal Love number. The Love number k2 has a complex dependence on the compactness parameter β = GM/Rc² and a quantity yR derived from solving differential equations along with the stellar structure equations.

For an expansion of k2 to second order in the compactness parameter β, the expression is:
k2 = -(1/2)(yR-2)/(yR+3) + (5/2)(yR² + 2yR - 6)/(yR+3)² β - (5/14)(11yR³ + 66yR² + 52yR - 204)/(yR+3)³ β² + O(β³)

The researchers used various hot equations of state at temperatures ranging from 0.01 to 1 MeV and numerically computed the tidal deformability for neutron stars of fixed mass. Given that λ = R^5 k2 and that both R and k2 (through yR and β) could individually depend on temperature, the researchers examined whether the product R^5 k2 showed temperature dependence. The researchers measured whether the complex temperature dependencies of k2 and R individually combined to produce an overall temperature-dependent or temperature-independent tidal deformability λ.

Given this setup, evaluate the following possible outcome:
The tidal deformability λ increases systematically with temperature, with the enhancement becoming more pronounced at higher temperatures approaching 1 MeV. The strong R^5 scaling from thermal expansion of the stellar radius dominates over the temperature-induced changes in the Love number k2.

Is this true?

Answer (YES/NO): NO